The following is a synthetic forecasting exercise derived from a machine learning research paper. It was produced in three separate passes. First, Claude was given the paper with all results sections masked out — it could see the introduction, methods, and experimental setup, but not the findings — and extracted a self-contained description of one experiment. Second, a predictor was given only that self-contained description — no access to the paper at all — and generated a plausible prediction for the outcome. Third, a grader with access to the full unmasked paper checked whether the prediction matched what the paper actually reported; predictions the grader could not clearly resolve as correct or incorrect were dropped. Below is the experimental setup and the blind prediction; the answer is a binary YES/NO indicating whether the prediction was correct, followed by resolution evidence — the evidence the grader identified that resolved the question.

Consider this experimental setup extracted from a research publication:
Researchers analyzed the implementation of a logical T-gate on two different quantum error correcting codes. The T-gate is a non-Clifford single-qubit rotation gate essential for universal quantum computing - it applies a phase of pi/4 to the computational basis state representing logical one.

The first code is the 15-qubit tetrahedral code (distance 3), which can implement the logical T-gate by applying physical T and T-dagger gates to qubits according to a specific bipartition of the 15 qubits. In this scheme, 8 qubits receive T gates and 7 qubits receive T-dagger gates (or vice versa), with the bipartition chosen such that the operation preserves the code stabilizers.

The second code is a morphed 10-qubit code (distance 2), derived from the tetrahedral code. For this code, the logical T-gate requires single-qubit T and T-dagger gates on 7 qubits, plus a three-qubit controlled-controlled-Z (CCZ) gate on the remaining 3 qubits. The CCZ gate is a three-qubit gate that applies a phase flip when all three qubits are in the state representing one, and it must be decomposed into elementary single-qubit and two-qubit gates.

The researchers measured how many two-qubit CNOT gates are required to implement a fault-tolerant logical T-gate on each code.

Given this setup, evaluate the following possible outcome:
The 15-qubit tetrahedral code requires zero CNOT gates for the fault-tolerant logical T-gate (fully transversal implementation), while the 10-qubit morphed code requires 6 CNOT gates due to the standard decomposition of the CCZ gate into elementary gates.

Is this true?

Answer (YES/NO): YES